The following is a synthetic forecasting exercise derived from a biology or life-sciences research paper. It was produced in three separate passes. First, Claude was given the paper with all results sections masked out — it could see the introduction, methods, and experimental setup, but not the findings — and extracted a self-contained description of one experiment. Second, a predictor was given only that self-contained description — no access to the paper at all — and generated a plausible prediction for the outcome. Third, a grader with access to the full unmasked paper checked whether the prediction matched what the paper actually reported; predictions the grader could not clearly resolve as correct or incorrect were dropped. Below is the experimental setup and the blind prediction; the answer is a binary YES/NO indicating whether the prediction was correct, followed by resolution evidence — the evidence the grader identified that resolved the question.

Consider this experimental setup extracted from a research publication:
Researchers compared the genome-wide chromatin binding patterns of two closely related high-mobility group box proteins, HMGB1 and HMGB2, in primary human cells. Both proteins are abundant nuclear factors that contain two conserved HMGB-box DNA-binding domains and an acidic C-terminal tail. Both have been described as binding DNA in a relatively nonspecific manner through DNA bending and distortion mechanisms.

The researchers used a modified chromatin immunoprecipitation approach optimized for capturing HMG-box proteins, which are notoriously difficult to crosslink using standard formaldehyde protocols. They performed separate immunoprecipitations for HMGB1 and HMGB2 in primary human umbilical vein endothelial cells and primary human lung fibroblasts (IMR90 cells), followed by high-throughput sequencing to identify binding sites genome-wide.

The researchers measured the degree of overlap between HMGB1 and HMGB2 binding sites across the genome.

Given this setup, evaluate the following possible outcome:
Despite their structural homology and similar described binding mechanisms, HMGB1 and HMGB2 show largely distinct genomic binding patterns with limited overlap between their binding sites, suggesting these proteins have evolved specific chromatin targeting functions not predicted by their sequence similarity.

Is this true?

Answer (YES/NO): YES